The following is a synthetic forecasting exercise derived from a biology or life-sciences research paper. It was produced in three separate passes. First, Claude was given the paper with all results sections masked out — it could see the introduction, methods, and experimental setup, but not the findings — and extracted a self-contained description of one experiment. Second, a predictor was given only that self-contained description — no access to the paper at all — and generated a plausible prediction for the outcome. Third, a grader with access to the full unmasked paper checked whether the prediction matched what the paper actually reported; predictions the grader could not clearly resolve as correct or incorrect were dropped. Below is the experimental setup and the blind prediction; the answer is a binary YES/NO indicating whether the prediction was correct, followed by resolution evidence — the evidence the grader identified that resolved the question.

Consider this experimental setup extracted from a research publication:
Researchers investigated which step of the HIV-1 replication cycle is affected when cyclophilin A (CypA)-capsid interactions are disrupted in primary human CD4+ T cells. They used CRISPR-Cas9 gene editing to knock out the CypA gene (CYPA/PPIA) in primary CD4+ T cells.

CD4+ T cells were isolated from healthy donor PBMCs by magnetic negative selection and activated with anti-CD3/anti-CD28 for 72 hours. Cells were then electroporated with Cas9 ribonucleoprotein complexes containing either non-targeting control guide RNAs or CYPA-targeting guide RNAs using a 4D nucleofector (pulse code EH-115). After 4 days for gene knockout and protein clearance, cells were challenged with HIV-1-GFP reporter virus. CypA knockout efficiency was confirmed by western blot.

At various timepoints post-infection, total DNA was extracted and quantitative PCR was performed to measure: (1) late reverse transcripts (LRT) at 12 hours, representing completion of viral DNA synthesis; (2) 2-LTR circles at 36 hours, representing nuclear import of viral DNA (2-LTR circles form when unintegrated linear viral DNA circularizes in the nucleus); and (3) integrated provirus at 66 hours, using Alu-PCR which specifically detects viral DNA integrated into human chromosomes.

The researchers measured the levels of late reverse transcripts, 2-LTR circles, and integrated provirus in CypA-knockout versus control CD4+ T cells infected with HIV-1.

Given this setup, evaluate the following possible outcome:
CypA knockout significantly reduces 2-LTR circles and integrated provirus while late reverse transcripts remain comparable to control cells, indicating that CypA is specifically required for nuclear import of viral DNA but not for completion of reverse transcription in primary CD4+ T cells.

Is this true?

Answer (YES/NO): NO